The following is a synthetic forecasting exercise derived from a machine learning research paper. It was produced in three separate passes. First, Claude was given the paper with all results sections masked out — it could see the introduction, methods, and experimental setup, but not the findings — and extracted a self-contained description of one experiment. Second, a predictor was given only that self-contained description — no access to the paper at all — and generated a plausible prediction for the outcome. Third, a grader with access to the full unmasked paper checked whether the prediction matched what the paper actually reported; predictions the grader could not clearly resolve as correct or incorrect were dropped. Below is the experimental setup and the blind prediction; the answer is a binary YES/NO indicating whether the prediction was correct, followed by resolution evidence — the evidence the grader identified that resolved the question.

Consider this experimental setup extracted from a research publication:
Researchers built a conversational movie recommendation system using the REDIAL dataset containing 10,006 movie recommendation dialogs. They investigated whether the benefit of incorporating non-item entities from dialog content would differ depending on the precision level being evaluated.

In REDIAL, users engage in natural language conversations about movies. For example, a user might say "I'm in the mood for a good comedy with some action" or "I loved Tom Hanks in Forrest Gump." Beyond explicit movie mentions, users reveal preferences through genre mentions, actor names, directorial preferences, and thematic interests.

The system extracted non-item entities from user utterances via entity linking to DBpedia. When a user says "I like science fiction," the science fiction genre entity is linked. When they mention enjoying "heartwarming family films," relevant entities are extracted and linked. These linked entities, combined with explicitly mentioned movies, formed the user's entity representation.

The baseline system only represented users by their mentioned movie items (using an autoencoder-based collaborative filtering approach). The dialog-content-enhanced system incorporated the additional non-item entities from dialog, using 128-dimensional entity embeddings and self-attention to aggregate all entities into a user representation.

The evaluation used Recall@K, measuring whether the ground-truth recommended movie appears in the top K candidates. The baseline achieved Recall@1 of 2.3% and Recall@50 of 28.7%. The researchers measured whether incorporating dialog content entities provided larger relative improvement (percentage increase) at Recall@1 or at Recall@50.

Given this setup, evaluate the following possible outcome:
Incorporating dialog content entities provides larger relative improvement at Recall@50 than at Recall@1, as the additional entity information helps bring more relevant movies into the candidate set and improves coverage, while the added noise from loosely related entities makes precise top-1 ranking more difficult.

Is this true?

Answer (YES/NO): NO